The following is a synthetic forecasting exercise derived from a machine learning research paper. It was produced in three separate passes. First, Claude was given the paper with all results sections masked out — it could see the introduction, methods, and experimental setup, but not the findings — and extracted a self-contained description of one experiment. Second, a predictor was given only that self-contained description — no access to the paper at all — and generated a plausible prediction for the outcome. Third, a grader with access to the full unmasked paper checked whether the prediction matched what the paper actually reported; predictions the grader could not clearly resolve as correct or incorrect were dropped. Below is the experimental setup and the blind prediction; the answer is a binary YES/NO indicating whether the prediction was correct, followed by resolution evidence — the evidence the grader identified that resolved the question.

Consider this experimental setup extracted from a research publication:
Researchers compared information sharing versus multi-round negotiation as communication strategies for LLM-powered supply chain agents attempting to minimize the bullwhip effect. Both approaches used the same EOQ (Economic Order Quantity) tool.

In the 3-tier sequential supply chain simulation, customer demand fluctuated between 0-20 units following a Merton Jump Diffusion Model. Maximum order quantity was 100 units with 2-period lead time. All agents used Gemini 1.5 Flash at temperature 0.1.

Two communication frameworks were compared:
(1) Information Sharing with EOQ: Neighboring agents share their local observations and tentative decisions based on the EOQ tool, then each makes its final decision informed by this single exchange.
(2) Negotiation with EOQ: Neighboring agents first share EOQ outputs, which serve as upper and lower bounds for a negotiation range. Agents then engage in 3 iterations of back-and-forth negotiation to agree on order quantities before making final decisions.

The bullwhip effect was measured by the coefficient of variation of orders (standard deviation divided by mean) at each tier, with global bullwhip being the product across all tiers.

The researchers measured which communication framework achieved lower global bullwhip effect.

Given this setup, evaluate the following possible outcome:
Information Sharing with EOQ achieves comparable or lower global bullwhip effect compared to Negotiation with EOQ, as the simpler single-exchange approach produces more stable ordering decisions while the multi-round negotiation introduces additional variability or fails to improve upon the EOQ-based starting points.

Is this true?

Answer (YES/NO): NO